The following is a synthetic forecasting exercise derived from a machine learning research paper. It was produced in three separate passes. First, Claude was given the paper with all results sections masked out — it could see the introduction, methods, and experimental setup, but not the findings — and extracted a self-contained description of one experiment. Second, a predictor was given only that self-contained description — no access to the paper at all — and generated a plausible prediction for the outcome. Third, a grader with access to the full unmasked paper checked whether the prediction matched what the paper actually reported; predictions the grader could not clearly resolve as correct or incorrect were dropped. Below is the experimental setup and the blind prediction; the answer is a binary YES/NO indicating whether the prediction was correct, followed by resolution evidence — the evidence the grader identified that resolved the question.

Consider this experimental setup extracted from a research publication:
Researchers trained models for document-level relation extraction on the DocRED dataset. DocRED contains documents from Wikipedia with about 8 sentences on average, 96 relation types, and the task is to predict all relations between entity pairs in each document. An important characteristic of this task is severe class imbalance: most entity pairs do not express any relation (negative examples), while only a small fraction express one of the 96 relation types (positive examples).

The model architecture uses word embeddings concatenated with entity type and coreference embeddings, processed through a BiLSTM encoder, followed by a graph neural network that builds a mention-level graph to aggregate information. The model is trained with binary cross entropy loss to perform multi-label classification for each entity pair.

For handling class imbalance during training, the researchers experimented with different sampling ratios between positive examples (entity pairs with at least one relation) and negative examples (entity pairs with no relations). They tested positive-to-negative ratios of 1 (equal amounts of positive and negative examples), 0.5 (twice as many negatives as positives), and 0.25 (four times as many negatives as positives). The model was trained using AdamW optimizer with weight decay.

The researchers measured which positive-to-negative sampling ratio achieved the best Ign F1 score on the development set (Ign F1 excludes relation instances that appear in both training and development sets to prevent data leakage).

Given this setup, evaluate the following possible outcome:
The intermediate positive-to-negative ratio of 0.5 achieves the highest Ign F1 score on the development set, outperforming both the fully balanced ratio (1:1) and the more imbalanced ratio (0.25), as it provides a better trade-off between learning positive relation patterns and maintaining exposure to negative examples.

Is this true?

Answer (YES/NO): NO